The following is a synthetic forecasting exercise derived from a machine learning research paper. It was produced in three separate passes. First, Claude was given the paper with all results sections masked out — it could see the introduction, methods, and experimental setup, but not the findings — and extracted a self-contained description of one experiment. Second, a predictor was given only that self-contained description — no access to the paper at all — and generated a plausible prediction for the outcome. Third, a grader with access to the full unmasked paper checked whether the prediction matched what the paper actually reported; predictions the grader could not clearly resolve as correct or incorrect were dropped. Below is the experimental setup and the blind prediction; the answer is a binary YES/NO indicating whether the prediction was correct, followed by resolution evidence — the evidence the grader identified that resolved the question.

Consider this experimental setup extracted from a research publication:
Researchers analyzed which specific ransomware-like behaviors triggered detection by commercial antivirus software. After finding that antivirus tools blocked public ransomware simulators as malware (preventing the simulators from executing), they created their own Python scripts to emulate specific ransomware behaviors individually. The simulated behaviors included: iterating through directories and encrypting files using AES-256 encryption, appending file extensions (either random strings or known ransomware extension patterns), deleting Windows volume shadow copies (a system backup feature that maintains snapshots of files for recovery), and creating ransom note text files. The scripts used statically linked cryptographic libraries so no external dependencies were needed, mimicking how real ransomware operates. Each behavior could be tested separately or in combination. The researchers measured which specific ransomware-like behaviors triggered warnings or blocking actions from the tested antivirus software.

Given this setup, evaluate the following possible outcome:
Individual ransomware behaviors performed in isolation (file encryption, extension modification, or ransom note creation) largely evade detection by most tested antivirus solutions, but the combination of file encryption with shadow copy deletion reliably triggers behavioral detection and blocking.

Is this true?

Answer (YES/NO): NO